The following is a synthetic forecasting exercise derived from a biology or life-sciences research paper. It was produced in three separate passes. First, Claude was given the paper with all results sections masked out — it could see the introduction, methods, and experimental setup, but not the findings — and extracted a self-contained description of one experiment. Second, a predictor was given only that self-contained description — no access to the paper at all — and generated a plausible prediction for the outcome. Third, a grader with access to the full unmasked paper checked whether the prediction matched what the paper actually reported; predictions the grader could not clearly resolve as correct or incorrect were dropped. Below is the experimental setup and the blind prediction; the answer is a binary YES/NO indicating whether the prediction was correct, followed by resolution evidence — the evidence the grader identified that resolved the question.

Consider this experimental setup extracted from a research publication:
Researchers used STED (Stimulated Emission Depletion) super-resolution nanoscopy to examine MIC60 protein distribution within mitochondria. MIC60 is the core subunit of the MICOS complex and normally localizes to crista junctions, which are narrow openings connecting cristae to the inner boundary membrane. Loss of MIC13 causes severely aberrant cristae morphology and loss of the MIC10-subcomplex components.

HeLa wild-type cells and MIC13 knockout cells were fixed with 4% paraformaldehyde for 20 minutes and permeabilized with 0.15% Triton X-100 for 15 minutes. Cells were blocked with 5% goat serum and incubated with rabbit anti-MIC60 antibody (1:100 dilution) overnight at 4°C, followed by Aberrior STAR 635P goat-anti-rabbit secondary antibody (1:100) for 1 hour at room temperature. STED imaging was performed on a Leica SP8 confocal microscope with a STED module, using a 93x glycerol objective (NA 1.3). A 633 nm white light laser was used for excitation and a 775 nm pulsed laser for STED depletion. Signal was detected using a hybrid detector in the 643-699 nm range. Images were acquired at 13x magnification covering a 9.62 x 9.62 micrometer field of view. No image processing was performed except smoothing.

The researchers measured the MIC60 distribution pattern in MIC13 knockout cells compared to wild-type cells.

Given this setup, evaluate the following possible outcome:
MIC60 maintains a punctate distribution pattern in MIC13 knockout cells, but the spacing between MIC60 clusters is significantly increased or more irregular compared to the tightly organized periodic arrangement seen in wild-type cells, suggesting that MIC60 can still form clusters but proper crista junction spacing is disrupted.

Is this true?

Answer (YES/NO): NO